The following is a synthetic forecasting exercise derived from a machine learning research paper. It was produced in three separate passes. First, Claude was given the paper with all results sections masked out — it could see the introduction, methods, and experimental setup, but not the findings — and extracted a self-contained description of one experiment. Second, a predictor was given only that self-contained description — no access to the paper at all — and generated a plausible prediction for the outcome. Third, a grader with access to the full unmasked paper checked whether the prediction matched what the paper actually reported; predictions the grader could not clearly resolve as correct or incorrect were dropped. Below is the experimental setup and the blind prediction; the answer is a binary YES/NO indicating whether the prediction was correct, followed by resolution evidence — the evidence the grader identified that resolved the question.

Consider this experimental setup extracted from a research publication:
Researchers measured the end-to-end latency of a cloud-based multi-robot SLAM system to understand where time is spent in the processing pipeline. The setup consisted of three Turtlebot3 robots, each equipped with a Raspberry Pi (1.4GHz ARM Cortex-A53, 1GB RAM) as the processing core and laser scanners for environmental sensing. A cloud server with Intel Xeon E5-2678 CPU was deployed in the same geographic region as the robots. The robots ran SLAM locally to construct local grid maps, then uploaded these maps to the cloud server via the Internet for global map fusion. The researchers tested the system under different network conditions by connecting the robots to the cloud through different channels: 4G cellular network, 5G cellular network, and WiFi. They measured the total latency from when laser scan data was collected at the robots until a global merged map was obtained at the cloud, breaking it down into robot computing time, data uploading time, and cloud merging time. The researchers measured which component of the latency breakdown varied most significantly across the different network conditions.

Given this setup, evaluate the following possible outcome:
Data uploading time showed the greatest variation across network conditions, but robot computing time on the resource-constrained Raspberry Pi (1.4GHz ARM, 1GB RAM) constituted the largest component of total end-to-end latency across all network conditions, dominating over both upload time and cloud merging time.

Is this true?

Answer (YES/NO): NO